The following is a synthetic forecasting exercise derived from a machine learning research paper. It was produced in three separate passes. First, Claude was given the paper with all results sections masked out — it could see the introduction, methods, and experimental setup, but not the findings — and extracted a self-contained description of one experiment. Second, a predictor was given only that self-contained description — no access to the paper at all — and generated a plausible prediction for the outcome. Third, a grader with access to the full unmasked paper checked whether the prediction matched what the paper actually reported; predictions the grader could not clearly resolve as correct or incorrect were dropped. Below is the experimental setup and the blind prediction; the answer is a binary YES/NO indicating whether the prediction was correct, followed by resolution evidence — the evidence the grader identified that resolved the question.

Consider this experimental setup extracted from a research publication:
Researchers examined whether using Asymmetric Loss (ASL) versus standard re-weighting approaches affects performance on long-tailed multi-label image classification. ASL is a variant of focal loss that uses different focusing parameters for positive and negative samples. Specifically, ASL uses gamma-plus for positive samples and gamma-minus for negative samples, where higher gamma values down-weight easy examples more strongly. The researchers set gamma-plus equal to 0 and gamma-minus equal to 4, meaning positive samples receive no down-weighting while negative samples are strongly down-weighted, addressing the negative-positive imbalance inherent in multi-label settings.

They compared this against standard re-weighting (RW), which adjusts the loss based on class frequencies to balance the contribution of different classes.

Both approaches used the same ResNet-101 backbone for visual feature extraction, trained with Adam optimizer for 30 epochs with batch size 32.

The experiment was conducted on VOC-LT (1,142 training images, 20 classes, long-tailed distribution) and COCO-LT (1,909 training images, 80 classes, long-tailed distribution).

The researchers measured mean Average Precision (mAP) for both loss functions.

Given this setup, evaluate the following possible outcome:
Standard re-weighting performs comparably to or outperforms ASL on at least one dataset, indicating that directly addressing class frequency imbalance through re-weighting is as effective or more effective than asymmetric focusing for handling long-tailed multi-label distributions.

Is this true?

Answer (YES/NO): NO